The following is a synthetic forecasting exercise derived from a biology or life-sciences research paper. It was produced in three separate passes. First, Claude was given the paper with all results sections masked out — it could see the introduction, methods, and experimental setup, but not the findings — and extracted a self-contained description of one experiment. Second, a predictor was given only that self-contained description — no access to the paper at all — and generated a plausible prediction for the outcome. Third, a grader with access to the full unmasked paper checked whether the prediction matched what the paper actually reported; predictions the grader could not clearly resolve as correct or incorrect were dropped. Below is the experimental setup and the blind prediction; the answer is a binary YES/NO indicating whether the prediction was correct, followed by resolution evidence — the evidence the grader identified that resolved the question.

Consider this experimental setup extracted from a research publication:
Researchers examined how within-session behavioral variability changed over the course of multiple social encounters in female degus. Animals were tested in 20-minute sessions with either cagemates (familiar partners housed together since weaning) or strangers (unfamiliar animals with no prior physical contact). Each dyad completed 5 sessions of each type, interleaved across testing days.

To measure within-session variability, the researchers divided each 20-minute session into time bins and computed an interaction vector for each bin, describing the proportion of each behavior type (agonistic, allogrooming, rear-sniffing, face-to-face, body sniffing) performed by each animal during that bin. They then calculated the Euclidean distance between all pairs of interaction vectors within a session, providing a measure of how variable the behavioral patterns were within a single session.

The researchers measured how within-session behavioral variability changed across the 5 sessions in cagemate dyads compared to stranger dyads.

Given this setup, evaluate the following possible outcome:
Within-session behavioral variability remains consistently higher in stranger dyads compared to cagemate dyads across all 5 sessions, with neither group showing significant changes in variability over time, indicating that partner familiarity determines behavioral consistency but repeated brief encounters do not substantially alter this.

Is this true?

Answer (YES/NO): NO